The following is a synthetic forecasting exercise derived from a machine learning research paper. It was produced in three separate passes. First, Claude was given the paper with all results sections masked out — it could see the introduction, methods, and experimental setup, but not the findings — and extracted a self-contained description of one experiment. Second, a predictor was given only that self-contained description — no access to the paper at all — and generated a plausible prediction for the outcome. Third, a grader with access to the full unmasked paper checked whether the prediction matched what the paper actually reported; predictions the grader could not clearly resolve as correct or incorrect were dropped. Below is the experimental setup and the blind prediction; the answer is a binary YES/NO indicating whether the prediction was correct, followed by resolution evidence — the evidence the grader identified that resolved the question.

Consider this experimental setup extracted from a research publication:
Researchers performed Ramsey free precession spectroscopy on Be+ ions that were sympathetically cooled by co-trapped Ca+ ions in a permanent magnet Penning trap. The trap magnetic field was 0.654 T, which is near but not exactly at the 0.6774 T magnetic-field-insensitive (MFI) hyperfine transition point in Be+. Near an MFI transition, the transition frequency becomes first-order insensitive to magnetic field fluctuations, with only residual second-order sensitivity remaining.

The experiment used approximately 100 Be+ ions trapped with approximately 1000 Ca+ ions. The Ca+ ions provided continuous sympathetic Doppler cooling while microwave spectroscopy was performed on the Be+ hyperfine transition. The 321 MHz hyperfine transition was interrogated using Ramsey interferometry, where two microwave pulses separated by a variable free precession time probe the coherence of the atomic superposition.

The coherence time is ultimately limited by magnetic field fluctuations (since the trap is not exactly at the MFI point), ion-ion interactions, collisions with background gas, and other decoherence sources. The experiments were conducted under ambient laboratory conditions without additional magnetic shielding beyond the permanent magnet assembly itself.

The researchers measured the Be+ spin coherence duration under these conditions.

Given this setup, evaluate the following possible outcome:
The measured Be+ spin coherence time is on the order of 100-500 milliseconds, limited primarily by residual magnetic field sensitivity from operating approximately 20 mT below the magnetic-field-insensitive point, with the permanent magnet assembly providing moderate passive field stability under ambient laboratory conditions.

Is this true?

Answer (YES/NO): NO